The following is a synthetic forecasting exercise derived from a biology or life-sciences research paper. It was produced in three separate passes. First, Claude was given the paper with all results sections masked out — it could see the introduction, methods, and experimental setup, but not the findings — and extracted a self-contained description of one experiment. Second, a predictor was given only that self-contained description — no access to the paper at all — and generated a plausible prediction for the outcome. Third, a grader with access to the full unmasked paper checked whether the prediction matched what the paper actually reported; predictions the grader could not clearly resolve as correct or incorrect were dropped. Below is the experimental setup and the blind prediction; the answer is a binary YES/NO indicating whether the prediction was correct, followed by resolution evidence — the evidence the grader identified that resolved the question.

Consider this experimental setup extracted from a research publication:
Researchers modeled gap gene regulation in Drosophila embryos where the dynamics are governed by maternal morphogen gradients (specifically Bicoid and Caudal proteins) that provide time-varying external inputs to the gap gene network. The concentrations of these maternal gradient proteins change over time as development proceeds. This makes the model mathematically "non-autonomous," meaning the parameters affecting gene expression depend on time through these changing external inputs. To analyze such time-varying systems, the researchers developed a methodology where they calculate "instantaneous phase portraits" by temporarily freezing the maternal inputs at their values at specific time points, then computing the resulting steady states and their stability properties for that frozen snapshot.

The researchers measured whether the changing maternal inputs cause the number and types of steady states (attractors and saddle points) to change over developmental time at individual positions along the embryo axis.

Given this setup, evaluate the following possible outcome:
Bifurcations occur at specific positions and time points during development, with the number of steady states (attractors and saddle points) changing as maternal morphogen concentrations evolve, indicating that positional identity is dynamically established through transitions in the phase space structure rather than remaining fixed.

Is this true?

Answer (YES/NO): YES